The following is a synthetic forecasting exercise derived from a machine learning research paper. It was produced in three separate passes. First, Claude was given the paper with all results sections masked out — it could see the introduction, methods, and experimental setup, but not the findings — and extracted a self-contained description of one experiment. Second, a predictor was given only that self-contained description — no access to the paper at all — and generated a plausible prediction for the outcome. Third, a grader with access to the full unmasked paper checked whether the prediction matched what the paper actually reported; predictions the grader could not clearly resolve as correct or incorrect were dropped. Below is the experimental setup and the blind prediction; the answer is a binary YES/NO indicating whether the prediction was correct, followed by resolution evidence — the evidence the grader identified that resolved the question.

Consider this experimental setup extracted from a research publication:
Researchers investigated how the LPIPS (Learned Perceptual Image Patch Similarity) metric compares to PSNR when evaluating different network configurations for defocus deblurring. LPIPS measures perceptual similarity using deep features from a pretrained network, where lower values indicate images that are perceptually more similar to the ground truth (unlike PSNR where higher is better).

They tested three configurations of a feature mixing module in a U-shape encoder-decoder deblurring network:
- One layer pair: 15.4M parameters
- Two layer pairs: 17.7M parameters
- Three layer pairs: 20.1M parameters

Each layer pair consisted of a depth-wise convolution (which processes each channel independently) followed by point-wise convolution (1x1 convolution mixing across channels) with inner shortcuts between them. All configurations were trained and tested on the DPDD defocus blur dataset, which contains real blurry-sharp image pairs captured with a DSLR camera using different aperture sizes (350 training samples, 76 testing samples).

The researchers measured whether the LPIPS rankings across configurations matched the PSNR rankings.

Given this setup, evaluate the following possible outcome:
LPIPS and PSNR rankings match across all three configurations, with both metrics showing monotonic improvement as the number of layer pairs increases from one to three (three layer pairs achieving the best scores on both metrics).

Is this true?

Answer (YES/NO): NO